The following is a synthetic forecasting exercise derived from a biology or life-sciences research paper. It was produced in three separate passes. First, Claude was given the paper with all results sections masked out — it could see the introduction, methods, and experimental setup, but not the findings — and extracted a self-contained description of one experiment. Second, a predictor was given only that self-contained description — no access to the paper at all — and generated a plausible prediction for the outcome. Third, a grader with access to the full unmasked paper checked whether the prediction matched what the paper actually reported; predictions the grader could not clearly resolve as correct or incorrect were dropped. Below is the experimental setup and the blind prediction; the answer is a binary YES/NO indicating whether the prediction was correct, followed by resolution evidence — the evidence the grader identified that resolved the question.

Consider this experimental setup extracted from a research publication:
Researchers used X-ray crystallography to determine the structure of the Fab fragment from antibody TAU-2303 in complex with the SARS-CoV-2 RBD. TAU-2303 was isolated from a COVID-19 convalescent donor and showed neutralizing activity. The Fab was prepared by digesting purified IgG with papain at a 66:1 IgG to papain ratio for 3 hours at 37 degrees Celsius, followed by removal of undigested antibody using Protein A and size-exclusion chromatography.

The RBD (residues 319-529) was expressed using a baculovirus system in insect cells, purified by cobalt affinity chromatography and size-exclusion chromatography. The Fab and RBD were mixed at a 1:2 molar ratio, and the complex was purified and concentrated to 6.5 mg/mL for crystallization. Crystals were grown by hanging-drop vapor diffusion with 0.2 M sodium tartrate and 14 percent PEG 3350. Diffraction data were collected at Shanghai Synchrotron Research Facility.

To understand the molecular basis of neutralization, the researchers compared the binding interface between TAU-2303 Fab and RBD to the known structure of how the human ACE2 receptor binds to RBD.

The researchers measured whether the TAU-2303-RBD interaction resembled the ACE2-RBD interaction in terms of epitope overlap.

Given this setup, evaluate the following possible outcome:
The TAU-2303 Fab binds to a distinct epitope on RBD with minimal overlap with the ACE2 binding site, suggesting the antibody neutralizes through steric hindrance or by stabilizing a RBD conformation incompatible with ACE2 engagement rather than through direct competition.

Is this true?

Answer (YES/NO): NO